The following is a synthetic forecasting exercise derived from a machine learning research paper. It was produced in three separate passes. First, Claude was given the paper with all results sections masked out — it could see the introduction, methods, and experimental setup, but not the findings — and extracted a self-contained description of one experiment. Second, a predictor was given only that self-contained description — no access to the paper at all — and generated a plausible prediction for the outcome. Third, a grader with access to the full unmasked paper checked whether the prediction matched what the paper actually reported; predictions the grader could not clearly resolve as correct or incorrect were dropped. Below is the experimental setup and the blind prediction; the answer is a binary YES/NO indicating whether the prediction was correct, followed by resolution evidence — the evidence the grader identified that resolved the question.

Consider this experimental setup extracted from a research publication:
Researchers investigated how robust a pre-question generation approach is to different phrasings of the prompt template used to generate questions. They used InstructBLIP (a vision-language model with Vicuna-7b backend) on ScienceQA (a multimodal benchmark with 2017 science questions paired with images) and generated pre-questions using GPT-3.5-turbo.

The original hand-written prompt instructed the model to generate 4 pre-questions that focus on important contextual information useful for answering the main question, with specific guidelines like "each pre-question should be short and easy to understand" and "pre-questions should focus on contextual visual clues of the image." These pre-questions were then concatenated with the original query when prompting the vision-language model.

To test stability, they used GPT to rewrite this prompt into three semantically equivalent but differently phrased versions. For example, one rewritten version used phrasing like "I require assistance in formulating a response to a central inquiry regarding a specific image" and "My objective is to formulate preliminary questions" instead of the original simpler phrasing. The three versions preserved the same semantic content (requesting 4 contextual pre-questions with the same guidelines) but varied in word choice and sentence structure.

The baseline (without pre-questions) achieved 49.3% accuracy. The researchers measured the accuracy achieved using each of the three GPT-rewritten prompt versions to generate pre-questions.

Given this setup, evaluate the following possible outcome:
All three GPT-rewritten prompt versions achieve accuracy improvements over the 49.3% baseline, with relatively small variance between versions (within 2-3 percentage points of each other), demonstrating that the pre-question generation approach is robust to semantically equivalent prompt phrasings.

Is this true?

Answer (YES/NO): YES